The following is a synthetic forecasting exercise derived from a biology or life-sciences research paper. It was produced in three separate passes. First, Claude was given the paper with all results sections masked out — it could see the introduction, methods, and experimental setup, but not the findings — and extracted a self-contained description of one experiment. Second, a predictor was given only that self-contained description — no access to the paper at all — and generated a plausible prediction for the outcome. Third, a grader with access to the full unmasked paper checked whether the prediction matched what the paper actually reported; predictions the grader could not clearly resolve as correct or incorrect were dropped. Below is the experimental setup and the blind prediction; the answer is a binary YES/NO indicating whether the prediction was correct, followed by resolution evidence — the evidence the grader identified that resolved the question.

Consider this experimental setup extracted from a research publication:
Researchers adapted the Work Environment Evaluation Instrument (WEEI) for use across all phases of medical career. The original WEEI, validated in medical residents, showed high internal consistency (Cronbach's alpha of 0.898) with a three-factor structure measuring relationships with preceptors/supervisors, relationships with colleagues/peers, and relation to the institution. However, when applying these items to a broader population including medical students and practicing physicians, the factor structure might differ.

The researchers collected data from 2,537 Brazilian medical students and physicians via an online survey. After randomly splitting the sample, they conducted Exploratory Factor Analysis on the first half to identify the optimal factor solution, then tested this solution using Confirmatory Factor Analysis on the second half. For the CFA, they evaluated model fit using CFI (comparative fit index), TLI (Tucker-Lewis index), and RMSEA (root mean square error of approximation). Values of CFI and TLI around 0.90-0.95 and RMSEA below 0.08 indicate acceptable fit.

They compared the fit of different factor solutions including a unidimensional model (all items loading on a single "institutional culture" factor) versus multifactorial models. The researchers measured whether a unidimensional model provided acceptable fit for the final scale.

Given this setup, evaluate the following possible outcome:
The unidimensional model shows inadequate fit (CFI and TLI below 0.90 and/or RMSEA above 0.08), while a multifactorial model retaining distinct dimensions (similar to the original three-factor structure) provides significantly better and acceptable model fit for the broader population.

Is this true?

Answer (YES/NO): NO